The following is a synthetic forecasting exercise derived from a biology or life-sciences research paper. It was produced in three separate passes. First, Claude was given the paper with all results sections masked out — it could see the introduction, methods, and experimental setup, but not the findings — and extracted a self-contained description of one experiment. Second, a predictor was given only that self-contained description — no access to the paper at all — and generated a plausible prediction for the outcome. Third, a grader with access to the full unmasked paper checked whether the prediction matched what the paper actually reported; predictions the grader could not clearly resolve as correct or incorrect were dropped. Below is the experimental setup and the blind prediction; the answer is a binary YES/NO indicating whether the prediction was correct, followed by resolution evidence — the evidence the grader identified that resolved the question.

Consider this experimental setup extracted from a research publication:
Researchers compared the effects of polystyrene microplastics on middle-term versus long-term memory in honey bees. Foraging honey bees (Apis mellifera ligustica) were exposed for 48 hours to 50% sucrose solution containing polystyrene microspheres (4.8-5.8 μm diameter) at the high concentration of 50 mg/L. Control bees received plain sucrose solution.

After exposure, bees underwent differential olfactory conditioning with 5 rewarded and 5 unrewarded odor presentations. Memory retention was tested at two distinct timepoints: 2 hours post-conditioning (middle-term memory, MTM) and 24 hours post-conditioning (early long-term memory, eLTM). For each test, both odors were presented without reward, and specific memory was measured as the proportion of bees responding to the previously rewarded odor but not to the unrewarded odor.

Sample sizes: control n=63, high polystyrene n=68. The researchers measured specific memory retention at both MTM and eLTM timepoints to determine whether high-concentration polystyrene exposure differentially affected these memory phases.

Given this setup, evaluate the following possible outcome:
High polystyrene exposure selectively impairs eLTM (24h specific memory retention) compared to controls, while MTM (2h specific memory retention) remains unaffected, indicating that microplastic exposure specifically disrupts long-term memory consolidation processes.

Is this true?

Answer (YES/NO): NO